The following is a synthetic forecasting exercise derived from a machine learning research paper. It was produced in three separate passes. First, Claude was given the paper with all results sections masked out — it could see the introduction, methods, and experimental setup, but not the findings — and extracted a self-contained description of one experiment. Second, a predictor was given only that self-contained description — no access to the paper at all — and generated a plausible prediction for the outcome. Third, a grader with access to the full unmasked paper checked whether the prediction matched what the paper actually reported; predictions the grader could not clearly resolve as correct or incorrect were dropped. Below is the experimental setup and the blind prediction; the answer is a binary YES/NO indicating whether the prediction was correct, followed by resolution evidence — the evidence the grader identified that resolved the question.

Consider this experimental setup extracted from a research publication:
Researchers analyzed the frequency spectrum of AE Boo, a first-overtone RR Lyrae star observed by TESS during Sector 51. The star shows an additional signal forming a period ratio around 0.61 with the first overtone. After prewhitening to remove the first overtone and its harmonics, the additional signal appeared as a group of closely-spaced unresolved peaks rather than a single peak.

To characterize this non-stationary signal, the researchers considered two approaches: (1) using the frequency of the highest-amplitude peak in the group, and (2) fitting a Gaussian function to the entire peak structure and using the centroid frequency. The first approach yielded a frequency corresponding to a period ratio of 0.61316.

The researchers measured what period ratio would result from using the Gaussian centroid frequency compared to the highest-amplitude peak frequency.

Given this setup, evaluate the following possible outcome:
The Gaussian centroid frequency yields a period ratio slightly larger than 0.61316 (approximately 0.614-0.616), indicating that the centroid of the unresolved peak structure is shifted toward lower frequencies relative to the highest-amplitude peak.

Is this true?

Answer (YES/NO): YES